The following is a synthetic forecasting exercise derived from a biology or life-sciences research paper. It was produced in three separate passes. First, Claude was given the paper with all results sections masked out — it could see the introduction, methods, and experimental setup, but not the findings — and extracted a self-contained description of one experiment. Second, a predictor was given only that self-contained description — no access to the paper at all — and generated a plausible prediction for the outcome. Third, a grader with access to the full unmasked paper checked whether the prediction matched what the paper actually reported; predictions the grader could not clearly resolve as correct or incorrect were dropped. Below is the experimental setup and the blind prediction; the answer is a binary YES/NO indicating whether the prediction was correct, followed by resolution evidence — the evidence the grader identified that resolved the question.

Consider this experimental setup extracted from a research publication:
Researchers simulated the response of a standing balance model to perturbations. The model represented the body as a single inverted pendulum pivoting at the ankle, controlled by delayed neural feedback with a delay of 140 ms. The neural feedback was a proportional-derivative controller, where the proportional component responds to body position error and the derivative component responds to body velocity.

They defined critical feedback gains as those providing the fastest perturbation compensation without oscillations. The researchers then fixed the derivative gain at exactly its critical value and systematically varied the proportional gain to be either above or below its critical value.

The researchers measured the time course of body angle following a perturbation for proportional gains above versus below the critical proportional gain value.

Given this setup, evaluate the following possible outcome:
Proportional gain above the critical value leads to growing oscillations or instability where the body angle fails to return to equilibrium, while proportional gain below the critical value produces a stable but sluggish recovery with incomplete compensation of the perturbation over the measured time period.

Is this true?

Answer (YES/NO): NO